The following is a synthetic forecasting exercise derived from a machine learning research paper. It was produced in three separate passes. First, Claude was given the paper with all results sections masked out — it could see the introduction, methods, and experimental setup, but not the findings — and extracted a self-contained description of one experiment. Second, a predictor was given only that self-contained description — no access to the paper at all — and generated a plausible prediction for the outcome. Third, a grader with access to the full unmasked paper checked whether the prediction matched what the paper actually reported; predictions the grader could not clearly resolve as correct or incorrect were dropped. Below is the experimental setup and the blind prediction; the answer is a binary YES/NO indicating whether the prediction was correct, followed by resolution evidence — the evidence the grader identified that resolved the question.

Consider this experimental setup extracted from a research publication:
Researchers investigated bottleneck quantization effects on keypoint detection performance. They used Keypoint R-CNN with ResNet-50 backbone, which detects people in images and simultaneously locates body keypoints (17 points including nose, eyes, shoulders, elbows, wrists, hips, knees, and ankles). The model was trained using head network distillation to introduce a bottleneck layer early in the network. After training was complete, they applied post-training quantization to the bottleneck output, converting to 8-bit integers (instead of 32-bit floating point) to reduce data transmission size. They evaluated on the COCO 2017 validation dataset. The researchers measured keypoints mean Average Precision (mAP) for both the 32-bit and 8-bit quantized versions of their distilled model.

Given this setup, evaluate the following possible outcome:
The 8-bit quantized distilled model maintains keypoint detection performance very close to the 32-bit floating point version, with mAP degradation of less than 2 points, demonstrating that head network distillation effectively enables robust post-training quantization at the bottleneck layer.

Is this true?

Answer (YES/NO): YES